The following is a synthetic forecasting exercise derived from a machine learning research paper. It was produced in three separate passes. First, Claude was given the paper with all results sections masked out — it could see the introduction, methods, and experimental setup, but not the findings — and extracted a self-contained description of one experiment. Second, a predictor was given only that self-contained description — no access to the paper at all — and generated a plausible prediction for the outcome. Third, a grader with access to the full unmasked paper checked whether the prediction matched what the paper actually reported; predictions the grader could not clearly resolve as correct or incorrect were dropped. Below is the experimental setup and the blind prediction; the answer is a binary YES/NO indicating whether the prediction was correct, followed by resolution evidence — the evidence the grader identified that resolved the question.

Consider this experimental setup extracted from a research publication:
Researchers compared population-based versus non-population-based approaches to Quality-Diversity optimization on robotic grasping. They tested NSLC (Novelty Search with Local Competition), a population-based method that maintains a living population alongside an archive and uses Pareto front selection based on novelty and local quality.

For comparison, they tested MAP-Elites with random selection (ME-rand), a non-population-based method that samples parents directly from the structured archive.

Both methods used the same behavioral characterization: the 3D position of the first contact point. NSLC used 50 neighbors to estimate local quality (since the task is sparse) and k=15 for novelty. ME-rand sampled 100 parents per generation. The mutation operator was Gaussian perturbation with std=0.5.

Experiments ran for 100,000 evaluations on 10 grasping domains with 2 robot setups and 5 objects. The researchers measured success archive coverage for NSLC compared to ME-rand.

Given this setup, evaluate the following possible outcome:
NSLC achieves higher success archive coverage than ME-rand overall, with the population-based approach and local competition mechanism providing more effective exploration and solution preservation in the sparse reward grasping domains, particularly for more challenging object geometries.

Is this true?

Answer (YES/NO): NO